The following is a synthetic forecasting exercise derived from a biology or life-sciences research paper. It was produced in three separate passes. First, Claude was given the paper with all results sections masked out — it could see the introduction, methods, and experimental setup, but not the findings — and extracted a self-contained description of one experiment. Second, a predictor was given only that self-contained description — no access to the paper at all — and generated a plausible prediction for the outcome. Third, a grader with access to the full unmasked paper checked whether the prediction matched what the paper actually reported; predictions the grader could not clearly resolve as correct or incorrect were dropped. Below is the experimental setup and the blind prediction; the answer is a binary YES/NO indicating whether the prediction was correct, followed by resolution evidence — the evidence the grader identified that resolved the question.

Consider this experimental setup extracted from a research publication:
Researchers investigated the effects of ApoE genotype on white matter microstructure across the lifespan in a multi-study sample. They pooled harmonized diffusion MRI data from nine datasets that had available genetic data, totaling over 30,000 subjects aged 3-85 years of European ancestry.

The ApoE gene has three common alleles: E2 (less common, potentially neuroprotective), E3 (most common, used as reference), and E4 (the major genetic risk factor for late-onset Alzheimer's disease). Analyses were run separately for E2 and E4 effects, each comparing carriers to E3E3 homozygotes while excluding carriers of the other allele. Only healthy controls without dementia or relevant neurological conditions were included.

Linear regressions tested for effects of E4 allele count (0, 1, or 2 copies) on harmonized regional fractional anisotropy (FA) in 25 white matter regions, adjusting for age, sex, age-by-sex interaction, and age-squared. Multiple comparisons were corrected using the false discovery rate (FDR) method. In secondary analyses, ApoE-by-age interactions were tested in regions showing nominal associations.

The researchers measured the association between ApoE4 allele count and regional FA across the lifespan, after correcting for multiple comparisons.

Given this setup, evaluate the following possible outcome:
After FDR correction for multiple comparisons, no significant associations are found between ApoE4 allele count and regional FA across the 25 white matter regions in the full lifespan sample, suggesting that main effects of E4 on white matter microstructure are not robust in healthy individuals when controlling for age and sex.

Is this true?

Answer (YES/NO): NO